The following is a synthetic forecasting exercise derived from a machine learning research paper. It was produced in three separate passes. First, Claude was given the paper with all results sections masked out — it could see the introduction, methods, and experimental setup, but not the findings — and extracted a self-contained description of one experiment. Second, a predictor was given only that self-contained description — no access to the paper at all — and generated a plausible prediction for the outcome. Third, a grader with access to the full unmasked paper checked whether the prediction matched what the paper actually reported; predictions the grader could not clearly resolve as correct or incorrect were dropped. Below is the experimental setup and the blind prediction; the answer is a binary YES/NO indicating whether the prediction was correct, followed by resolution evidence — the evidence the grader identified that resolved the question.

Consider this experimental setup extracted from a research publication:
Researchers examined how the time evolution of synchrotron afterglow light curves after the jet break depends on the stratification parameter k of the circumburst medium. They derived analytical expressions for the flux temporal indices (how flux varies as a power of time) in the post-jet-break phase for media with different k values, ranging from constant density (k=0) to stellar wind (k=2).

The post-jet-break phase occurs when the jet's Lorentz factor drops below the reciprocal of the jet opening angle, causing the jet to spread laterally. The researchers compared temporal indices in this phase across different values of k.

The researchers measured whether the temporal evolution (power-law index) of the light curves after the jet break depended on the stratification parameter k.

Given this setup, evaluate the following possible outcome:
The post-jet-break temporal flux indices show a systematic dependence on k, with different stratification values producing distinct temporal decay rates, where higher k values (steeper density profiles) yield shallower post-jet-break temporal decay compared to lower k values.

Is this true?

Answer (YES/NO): NO